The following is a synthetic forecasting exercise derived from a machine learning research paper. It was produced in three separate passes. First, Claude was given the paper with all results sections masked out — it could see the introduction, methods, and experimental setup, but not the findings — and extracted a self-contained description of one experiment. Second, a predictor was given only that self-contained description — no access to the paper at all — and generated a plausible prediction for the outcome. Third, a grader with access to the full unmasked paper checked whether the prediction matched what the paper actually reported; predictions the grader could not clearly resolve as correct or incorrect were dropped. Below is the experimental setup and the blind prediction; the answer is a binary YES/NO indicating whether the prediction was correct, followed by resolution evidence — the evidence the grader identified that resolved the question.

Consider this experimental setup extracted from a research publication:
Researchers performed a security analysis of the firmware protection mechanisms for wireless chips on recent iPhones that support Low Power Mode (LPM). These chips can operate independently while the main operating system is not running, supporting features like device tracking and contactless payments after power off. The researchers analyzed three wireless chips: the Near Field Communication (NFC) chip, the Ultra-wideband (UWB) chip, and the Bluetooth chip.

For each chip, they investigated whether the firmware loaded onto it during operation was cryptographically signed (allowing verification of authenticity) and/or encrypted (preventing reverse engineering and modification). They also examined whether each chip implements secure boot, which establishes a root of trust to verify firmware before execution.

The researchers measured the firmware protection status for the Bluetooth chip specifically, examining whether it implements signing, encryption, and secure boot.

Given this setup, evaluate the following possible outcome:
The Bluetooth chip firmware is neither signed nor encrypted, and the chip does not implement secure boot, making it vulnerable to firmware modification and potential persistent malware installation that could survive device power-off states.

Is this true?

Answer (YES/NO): YES